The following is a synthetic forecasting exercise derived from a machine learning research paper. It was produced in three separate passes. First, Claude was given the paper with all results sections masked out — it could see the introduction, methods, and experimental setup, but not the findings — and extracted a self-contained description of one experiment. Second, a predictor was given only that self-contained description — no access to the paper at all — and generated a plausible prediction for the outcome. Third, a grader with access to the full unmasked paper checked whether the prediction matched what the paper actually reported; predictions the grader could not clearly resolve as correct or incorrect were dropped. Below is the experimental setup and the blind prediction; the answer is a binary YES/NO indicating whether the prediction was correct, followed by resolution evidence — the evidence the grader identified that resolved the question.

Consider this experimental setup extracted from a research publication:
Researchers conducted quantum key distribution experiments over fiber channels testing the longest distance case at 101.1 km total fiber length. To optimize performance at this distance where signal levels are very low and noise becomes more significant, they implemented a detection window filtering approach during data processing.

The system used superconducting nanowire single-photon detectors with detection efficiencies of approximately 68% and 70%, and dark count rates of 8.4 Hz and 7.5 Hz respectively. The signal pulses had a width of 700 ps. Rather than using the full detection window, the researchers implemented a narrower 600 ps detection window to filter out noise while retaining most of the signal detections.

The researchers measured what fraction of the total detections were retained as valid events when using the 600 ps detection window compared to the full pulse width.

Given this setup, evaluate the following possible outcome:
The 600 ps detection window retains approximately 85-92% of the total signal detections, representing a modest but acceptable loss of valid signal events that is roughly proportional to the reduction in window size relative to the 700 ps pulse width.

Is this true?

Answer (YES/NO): NO